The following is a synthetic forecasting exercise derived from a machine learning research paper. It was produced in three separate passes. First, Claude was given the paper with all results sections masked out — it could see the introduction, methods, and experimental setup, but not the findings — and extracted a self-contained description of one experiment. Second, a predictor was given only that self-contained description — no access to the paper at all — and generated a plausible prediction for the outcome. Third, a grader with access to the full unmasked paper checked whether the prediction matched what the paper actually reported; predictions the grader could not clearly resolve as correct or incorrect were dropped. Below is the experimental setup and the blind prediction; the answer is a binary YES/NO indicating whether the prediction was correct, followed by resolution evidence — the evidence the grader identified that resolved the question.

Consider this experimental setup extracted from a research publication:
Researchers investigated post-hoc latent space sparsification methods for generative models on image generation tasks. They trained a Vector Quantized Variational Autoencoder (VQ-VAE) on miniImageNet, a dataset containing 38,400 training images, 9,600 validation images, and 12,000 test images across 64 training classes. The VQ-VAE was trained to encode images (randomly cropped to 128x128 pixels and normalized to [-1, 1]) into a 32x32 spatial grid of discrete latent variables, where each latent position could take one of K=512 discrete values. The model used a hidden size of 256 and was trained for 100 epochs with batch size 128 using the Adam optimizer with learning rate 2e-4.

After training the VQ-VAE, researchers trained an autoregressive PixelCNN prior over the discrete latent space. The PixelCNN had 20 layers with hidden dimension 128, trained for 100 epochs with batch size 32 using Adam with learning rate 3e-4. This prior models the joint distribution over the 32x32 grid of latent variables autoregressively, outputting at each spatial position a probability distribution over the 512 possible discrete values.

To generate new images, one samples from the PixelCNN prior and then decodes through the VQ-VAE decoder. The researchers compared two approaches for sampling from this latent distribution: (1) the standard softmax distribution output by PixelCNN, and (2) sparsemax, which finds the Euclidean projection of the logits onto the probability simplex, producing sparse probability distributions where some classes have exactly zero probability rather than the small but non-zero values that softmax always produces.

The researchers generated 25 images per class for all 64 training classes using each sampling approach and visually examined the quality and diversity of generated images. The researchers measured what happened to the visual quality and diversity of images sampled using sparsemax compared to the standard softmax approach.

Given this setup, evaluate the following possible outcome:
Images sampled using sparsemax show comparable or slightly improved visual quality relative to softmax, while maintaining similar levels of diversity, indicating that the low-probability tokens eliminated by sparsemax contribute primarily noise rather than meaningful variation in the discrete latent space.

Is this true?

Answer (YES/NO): NO